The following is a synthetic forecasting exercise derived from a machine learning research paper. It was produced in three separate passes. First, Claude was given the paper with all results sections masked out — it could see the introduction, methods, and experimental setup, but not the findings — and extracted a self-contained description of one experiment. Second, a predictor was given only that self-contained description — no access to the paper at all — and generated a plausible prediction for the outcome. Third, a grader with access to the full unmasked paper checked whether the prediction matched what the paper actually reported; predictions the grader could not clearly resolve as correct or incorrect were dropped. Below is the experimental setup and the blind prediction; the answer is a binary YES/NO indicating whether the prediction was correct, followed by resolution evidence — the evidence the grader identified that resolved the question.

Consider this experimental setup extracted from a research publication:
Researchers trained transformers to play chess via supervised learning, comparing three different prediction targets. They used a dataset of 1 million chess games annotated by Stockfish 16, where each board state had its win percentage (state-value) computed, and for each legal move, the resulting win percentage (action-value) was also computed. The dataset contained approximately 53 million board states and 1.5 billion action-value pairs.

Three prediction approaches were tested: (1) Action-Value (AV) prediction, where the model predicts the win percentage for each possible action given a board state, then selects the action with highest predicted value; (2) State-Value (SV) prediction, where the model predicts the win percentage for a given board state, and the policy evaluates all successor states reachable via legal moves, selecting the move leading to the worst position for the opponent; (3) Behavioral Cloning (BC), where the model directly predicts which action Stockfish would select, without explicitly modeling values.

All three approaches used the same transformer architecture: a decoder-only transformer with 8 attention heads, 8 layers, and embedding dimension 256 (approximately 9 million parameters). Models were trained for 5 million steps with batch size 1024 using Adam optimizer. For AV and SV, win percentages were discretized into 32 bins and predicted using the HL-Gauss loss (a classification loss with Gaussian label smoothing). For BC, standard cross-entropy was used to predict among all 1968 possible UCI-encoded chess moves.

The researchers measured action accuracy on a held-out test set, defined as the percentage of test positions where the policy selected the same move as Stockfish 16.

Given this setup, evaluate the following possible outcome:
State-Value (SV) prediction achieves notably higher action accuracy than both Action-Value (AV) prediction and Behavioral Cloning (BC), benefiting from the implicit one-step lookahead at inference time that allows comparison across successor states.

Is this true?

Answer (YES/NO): NO